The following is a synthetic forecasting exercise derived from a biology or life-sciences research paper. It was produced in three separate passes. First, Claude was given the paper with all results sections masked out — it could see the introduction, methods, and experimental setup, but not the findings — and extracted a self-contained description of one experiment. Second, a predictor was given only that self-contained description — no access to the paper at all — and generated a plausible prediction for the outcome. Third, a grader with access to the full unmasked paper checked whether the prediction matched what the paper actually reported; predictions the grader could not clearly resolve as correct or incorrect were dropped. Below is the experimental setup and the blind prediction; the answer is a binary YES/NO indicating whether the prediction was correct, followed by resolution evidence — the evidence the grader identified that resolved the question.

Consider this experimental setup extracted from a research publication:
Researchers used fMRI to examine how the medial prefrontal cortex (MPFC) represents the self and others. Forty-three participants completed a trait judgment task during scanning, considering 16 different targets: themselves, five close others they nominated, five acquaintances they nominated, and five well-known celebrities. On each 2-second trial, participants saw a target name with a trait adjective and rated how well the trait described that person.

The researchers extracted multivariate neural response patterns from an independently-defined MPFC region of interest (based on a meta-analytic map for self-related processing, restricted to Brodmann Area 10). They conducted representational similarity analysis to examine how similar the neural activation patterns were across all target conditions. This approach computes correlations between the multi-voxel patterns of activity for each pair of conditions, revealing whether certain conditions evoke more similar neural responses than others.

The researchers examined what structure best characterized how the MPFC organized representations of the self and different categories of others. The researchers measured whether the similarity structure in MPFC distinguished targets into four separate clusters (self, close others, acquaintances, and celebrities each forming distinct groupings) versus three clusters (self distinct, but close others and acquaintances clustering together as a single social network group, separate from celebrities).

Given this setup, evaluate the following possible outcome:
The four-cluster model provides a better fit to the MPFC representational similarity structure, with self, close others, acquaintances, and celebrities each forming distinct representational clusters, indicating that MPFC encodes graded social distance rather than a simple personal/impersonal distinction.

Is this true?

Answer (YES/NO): NO